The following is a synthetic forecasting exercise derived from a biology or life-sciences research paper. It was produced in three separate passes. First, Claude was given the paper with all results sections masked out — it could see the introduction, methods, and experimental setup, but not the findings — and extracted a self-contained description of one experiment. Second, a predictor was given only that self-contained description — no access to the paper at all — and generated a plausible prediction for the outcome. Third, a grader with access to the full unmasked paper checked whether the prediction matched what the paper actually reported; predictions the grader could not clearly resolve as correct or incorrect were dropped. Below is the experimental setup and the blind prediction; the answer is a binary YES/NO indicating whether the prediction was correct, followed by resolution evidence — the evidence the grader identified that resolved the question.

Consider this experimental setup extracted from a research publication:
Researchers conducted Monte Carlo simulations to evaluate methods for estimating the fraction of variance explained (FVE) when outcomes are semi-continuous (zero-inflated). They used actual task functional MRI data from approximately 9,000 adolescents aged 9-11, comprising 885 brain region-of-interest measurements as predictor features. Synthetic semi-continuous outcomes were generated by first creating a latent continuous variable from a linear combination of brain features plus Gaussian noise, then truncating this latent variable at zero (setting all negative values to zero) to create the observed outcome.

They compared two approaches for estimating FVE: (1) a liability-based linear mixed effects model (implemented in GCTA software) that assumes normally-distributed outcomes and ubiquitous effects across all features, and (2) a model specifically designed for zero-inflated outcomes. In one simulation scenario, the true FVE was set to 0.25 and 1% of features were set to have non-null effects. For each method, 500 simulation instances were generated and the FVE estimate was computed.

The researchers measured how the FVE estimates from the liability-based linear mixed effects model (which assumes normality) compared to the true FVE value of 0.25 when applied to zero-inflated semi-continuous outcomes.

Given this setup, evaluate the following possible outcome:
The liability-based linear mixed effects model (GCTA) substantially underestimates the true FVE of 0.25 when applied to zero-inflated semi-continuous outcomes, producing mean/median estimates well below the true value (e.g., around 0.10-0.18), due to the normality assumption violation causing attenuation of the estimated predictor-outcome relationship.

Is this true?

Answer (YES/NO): YES